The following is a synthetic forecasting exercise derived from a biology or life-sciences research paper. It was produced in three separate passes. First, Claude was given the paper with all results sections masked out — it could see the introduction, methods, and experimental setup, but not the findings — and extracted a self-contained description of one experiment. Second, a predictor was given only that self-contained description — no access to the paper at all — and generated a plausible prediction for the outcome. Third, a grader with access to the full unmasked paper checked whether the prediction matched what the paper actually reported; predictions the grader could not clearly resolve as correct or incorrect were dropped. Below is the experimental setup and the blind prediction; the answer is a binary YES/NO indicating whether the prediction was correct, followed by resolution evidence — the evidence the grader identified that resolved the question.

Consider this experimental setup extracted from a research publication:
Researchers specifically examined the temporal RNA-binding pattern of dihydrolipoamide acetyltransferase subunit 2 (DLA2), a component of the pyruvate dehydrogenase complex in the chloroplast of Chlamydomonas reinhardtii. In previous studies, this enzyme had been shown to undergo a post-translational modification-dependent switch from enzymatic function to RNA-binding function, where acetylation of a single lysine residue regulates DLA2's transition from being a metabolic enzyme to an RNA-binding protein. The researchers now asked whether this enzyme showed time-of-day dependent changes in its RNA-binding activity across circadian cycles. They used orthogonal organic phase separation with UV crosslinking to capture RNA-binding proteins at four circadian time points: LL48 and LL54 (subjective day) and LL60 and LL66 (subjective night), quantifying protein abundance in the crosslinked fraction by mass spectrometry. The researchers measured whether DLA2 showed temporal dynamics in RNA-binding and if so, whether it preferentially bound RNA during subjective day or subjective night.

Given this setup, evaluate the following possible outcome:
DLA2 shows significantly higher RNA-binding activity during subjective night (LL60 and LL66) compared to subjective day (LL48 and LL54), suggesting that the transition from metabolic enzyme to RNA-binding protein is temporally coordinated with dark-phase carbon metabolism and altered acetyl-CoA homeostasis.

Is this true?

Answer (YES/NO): NO